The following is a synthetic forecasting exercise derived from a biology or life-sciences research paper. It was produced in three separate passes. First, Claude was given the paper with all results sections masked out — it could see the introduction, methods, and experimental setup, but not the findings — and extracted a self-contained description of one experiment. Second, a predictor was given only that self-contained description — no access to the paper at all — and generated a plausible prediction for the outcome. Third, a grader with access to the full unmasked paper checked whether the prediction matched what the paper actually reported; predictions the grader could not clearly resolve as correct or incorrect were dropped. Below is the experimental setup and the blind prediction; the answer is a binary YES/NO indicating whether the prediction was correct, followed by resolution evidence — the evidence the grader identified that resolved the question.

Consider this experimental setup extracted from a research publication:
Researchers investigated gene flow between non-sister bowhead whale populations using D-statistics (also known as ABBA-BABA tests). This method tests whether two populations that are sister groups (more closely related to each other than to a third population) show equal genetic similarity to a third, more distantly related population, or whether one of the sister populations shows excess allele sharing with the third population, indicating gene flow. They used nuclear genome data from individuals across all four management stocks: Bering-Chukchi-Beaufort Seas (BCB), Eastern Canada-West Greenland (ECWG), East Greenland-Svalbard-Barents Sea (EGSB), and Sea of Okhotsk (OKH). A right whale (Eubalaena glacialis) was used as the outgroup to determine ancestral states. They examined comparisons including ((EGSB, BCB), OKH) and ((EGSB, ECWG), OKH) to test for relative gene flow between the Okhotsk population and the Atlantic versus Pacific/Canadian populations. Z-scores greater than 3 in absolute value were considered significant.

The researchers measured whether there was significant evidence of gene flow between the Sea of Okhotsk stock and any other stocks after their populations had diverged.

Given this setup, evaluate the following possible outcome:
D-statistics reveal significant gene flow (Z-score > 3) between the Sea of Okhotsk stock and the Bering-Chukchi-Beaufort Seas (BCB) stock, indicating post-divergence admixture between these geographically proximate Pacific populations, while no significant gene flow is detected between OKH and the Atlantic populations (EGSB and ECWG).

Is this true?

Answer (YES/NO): NO